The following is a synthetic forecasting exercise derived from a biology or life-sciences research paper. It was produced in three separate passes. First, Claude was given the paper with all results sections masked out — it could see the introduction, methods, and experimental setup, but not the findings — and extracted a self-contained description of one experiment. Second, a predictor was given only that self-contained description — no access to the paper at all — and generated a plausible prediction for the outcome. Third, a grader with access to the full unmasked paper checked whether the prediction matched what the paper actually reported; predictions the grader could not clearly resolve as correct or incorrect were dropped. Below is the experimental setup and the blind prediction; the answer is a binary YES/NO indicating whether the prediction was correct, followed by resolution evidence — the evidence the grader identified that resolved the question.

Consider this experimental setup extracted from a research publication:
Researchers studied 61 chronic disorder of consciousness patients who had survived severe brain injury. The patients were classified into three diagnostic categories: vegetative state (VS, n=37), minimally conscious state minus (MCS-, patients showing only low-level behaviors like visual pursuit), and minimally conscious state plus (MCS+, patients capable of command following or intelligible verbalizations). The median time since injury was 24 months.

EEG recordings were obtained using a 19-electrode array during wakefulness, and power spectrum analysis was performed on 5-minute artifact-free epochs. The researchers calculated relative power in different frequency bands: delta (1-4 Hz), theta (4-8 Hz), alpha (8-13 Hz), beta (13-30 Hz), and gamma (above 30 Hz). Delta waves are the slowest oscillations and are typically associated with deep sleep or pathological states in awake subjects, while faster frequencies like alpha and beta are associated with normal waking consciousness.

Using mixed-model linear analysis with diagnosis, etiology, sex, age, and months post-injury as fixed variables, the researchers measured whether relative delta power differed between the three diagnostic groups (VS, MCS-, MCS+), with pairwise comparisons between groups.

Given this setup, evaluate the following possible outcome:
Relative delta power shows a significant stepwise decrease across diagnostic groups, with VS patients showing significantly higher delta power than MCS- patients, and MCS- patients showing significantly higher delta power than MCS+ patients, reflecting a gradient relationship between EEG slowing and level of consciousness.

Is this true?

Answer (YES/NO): NO